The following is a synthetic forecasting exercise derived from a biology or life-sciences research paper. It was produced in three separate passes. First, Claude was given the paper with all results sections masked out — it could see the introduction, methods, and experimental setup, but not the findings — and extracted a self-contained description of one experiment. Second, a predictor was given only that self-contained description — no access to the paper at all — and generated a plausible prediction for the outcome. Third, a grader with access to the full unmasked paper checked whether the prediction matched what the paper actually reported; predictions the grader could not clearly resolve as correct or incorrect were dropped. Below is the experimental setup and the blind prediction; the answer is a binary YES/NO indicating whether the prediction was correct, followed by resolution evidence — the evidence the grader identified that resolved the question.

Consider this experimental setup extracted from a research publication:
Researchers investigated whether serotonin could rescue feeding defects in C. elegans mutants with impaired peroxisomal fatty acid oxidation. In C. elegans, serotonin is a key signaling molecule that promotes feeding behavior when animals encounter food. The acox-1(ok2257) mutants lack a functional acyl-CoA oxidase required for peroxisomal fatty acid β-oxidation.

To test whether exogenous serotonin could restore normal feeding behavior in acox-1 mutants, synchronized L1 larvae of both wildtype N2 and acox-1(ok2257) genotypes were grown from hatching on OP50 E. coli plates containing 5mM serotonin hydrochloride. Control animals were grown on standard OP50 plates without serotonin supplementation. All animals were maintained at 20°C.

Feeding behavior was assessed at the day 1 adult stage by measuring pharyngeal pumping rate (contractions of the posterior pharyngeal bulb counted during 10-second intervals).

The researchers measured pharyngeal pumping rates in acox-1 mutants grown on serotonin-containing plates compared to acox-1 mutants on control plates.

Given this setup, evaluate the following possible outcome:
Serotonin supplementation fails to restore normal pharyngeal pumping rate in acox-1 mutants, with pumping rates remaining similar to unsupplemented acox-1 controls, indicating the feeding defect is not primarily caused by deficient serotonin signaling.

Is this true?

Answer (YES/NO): YES